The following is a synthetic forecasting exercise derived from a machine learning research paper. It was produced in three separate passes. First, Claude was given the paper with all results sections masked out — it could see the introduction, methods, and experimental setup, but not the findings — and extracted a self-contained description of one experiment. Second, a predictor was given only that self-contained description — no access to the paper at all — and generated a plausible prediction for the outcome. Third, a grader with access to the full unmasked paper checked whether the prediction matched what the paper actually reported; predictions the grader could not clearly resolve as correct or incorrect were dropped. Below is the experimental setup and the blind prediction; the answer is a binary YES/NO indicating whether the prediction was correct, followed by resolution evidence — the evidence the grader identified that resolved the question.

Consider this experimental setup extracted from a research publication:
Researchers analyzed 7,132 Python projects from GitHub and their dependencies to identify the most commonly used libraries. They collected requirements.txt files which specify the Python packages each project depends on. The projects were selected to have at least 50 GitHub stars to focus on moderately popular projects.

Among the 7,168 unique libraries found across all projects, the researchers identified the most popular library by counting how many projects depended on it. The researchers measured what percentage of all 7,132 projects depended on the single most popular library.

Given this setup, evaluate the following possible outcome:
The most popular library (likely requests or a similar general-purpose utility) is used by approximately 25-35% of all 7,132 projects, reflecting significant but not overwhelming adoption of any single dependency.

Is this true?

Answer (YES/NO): YES